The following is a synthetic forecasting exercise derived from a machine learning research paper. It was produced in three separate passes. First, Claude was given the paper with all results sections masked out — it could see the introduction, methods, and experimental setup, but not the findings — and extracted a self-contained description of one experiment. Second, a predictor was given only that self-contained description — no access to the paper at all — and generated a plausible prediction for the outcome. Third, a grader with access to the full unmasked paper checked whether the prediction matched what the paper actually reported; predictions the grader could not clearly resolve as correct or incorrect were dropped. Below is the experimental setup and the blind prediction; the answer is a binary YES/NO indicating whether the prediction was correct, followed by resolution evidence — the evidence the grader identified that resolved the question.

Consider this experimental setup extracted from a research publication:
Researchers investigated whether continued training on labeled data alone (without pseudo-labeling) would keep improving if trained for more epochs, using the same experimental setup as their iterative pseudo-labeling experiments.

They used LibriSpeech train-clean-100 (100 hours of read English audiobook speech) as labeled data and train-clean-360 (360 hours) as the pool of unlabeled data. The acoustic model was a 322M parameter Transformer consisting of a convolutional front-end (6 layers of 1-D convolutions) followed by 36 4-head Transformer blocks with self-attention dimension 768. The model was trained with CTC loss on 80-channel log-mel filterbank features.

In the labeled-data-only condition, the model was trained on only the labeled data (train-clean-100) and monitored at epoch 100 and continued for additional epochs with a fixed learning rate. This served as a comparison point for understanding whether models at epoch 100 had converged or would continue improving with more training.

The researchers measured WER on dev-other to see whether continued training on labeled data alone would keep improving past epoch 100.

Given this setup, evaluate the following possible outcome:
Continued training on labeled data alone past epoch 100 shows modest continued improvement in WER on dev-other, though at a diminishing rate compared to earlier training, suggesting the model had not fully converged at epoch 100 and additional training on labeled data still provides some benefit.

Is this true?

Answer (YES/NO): YES